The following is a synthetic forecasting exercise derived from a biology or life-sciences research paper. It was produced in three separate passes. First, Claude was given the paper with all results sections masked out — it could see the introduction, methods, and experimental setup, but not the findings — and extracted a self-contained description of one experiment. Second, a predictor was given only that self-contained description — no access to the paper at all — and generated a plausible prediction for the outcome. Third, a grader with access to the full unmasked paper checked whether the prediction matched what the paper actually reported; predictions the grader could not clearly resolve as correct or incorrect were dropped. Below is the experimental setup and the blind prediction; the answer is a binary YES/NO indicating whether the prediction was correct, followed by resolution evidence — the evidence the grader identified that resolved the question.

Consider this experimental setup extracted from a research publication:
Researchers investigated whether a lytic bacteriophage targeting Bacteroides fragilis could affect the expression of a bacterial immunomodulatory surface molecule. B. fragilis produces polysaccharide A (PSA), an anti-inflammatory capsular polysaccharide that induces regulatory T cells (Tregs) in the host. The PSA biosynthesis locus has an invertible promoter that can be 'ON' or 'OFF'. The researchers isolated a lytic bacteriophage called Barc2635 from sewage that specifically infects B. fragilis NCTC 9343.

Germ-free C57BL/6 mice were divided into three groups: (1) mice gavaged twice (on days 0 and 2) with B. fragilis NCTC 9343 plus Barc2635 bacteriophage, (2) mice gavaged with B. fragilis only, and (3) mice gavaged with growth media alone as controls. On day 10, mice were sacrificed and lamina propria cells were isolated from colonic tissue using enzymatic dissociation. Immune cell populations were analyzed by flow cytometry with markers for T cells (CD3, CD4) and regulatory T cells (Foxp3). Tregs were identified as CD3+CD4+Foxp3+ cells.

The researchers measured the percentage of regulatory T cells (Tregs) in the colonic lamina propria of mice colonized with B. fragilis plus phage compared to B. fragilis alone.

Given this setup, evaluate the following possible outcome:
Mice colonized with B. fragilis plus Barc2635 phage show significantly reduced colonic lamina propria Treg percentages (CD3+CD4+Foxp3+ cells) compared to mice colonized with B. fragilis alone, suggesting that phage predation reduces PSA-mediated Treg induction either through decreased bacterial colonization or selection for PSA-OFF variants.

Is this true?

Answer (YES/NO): YES